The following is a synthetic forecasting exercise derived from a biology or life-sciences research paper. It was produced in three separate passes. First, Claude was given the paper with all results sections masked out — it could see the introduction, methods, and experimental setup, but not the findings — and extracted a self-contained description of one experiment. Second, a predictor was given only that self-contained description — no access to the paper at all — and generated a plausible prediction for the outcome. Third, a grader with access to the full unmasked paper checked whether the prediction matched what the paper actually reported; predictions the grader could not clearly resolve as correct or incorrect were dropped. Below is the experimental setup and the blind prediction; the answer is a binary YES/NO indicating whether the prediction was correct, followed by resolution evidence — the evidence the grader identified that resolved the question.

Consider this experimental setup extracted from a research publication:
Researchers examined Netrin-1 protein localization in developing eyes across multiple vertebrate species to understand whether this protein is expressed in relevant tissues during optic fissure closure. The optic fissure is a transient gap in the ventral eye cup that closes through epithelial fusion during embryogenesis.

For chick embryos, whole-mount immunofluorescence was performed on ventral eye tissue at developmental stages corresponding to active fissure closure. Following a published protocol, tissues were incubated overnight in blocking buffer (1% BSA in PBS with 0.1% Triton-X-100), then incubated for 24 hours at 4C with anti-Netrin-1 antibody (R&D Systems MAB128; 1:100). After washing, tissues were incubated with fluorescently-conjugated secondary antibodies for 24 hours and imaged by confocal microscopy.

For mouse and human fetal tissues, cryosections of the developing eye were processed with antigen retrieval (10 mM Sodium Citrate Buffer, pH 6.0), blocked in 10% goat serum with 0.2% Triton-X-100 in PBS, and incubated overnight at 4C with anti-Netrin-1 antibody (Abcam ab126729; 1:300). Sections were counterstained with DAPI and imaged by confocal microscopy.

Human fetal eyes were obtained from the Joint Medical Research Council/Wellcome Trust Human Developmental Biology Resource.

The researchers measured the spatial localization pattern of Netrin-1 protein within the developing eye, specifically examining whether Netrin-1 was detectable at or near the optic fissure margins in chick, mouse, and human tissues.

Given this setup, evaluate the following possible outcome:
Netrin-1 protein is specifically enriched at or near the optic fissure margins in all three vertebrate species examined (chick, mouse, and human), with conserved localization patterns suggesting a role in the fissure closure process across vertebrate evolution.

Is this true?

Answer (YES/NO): YES